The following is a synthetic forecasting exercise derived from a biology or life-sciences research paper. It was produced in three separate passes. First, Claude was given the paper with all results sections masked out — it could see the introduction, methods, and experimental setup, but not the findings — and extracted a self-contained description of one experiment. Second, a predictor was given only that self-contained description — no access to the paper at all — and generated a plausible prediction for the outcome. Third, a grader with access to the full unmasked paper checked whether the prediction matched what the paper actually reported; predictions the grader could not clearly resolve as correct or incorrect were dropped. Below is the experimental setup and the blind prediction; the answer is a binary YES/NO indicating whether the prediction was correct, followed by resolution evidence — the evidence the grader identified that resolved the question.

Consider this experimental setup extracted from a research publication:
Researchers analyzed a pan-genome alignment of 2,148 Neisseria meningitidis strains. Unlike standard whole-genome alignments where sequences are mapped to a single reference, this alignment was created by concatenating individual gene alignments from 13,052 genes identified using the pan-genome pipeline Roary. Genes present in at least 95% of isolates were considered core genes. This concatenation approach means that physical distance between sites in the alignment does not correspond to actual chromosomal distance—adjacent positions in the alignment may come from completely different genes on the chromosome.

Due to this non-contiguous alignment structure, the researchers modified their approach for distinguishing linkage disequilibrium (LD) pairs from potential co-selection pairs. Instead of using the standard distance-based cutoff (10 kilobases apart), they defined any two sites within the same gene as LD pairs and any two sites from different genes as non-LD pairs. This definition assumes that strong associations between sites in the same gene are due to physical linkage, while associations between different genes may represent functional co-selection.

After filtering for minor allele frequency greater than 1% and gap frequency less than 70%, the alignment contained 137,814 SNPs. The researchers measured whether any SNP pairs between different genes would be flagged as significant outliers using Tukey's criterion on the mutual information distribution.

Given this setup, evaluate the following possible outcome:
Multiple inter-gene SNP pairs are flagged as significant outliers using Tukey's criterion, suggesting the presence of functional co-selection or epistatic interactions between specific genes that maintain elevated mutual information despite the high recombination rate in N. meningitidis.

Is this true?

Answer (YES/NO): YES